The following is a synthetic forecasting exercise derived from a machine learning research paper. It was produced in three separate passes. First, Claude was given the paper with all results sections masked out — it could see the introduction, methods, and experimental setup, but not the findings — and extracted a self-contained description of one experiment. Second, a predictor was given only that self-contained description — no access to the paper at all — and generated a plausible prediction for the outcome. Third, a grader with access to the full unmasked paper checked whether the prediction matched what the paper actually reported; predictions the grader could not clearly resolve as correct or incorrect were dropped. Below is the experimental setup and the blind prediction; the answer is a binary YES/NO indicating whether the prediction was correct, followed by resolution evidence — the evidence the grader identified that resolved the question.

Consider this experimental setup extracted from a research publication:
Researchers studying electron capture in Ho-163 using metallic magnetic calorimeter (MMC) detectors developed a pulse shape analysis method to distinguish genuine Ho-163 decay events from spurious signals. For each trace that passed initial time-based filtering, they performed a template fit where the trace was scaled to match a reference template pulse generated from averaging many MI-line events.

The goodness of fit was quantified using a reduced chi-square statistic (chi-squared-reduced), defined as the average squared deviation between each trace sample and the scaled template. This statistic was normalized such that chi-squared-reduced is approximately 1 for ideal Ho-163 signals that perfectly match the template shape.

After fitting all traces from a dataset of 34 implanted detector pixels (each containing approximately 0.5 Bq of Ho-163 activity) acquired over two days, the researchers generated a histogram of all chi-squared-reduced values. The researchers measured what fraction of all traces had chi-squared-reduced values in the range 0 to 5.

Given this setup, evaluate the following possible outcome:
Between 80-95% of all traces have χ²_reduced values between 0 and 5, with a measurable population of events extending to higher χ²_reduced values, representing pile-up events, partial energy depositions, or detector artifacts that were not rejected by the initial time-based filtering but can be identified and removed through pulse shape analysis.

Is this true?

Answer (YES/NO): NO